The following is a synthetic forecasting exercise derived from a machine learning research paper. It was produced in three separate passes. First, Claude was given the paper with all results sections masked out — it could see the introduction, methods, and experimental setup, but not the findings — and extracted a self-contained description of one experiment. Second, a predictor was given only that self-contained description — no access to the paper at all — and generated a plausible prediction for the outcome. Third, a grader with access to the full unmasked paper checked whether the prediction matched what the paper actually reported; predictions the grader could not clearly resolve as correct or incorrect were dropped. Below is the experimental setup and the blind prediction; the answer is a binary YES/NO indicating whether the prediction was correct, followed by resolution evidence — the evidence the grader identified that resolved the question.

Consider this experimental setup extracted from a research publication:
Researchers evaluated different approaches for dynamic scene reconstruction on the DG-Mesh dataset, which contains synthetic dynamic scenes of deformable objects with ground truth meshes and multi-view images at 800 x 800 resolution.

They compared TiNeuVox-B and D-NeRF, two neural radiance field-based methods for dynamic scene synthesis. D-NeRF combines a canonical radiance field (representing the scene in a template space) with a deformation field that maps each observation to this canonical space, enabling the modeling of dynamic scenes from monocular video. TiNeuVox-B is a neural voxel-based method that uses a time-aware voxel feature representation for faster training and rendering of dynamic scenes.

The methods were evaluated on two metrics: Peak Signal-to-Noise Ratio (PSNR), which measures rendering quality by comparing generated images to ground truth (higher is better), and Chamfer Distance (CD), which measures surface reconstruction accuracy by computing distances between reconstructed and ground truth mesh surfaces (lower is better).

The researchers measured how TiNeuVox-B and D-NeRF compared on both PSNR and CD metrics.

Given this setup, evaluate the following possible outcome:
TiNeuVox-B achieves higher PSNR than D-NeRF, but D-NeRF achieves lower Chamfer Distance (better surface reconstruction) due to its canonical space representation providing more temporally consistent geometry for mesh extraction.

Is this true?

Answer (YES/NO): YES